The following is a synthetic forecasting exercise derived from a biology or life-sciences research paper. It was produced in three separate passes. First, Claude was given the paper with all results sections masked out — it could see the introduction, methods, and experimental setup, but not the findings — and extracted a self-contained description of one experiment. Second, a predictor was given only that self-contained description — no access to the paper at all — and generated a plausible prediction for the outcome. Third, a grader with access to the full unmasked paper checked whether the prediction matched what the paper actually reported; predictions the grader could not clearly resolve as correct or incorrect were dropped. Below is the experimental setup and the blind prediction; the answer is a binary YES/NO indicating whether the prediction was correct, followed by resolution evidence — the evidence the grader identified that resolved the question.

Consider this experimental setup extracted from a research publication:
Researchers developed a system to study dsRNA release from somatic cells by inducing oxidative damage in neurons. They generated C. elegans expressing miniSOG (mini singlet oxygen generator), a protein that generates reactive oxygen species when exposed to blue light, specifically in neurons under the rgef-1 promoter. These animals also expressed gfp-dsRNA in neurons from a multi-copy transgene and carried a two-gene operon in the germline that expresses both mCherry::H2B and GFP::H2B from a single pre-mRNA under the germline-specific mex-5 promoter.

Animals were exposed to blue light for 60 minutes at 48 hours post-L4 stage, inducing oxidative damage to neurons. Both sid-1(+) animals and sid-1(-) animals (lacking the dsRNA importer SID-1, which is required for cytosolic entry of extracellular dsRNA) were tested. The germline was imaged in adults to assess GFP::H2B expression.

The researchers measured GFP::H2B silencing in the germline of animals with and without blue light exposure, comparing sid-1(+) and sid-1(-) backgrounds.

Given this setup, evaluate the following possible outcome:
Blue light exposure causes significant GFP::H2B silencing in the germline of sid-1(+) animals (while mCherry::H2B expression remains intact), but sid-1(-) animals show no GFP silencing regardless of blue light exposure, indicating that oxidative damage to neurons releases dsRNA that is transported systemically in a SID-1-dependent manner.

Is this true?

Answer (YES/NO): NO